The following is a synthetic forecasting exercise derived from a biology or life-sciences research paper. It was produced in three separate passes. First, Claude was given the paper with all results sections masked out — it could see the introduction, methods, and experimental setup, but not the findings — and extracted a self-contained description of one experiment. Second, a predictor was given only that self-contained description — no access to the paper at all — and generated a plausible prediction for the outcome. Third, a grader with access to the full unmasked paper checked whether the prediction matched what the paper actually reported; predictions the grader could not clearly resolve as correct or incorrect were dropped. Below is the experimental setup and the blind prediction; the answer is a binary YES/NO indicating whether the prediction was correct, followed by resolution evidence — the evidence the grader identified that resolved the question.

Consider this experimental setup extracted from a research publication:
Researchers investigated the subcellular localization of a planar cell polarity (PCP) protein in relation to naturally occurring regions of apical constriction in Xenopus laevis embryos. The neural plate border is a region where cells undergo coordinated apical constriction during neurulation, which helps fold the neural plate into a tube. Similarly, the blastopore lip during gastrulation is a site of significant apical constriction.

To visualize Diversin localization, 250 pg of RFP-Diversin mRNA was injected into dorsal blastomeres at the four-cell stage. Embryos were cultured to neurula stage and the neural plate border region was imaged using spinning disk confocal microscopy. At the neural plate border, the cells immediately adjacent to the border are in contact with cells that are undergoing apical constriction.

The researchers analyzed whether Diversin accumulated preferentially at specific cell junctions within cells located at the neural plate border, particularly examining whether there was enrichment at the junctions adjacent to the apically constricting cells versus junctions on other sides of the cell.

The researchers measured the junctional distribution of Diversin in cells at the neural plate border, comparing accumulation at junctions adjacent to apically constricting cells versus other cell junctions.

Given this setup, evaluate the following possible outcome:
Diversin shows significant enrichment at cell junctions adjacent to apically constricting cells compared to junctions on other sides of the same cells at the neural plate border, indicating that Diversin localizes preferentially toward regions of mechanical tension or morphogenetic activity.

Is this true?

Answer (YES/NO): YES